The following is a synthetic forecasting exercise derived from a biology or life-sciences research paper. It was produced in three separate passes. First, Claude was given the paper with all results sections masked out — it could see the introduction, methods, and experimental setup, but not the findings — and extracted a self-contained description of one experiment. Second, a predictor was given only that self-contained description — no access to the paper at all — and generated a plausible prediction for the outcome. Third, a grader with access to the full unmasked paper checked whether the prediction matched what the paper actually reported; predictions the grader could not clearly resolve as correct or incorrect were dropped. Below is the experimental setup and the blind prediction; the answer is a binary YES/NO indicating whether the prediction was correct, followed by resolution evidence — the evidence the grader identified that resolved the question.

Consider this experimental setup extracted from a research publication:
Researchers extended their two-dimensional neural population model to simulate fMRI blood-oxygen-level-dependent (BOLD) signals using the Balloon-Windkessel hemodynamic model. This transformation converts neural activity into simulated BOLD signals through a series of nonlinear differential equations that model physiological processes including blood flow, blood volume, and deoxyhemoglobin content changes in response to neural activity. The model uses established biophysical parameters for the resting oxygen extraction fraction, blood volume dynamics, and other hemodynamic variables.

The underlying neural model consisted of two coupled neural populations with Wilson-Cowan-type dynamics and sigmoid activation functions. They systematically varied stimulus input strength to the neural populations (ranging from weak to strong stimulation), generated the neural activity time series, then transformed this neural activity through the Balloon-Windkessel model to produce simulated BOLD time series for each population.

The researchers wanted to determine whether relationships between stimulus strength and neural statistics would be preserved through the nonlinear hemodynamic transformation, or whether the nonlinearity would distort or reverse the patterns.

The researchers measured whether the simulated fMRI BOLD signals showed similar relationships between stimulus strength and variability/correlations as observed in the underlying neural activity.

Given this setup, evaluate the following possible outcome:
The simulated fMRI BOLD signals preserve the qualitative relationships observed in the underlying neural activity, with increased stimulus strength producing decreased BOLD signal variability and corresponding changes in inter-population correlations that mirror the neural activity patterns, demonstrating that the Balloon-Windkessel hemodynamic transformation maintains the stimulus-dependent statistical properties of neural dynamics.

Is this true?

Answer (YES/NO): YES